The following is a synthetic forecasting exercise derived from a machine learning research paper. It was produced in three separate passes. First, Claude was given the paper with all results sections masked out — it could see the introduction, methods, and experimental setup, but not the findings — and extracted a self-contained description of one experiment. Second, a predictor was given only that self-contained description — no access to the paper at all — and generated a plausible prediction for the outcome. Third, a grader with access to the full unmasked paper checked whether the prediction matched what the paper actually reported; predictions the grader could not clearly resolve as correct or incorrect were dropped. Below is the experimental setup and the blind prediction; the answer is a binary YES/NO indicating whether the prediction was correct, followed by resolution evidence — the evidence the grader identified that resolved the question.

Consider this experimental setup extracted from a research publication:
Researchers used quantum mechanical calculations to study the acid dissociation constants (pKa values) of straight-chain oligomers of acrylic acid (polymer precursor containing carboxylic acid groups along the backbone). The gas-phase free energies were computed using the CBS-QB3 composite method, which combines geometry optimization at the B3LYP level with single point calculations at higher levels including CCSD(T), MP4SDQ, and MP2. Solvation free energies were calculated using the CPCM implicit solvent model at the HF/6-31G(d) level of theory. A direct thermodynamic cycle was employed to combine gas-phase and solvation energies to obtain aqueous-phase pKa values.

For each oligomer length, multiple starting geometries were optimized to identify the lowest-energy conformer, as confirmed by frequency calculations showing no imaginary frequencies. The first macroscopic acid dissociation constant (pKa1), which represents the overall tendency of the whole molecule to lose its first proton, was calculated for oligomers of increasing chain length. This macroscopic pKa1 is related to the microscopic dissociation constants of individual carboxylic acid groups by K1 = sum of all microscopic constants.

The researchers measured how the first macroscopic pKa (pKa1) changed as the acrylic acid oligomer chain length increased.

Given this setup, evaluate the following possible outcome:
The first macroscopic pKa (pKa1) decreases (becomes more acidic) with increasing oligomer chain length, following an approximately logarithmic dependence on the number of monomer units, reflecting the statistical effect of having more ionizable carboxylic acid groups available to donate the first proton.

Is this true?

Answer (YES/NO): NO